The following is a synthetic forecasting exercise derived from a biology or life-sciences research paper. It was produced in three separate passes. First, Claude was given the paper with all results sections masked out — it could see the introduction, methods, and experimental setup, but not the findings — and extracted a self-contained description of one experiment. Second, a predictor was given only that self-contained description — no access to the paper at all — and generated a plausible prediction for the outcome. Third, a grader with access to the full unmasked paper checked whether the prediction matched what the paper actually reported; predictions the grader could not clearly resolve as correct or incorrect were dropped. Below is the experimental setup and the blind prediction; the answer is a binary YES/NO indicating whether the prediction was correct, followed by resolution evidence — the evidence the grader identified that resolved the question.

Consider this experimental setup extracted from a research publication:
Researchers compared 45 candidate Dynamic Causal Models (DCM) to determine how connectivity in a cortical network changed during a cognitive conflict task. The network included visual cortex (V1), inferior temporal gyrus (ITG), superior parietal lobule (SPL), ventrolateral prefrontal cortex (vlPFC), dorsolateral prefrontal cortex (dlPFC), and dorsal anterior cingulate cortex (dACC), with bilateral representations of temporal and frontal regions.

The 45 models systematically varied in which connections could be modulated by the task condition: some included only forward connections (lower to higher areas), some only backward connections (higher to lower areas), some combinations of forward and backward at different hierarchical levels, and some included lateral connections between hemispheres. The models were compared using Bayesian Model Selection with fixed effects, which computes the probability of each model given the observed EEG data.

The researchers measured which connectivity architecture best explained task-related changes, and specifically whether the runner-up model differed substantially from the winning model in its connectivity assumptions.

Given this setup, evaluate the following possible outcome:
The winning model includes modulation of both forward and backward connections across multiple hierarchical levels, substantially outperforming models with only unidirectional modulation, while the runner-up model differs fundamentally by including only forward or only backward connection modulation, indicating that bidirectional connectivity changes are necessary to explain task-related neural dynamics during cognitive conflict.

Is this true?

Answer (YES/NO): NO